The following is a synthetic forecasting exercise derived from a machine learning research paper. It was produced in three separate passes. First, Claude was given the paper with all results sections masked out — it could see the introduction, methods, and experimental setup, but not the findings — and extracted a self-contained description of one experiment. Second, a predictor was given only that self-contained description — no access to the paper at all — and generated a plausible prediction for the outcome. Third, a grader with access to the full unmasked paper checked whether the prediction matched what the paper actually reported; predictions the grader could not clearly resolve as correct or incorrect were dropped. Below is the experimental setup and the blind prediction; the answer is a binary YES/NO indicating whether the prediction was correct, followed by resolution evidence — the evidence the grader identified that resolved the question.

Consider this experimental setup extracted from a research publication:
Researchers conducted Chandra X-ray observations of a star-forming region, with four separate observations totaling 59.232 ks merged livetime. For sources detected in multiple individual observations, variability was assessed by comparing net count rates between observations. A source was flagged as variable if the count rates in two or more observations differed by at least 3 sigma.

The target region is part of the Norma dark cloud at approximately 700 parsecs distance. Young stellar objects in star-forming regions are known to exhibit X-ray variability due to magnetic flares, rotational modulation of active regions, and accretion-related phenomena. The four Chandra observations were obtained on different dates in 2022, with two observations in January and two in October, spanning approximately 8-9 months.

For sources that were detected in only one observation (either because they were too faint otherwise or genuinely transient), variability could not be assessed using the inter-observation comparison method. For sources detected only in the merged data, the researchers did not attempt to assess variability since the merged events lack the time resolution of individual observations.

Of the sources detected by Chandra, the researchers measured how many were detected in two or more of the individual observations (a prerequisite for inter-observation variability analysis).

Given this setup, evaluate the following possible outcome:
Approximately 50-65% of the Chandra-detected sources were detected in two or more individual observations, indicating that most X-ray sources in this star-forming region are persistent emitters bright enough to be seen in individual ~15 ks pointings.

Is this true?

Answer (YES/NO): NO